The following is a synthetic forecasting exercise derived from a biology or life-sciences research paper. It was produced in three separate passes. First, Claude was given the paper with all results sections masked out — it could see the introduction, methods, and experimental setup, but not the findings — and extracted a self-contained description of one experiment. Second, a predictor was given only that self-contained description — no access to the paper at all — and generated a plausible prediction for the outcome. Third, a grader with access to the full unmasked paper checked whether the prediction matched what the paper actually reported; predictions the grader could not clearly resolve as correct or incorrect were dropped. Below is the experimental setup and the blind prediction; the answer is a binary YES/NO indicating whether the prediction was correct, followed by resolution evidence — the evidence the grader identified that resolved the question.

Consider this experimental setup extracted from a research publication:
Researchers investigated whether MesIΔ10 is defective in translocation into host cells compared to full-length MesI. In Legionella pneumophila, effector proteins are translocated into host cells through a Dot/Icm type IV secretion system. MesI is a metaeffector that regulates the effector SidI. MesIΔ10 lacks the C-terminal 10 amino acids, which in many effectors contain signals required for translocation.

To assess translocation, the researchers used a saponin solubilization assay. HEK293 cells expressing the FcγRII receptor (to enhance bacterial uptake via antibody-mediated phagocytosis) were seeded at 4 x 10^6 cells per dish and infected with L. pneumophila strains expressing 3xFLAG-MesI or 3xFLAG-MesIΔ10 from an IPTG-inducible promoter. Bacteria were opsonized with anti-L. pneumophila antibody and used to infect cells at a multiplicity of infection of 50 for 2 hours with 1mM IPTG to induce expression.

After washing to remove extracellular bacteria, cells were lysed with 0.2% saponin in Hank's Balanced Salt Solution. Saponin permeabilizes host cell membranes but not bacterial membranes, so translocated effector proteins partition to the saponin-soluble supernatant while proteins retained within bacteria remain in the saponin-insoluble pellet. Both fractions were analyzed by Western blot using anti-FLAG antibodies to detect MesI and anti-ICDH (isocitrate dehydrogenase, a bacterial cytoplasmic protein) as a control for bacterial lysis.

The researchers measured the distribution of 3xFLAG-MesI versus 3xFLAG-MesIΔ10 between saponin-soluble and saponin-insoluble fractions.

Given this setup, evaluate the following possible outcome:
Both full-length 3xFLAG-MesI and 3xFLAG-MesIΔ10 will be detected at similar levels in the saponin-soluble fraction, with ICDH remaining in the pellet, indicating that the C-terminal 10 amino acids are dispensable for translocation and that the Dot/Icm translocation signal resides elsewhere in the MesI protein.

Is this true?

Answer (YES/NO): NO